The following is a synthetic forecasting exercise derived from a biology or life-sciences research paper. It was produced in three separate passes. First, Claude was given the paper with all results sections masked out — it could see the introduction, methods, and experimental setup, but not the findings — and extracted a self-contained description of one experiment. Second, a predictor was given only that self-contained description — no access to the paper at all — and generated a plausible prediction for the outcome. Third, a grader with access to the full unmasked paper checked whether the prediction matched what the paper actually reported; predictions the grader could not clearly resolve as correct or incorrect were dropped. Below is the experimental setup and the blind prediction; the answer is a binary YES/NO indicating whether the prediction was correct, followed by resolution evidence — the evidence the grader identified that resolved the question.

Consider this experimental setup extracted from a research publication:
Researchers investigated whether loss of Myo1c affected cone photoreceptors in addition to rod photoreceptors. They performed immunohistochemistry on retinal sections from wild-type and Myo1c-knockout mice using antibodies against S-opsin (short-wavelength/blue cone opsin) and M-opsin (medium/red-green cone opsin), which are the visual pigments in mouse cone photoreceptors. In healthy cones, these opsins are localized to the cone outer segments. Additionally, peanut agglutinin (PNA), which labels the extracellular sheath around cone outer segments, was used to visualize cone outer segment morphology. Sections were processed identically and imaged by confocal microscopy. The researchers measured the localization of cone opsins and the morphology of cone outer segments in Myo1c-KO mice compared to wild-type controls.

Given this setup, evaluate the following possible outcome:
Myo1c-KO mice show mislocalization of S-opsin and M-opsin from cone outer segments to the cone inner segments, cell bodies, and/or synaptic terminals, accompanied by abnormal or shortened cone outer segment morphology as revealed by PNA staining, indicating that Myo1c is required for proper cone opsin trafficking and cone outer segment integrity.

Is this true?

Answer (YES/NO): NO